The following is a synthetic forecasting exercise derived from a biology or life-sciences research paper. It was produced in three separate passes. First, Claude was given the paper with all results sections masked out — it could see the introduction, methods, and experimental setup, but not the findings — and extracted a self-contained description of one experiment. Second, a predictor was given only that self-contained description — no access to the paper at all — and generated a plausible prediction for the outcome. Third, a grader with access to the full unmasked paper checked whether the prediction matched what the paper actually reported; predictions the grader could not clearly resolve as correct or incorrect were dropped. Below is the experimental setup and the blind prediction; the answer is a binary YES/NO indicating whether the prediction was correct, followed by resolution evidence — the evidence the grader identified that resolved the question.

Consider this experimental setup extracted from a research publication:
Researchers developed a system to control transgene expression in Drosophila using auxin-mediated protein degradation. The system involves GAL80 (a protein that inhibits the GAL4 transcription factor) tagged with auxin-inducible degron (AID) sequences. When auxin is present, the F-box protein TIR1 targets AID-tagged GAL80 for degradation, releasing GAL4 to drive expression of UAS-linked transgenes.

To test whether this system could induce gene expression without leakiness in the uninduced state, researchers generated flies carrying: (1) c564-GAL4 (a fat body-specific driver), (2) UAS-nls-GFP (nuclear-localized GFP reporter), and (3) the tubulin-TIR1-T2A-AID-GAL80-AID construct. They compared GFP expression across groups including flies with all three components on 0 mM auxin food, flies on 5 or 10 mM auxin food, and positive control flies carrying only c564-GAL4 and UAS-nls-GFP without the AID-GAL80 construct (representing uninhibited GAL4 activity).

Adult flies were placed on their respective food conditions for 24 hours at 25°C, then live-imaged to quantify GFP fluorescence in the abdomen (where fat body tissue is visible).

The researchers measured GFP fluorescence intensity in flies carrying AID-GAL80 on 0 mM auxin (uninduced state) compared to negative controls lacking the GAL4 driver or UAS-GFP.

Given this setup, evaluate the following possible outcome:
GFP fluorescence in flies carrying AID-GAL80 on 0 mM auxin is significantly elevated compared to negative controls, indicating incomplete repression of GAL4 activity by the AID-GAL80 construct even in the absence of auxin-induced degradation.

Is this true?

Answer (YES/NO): NO